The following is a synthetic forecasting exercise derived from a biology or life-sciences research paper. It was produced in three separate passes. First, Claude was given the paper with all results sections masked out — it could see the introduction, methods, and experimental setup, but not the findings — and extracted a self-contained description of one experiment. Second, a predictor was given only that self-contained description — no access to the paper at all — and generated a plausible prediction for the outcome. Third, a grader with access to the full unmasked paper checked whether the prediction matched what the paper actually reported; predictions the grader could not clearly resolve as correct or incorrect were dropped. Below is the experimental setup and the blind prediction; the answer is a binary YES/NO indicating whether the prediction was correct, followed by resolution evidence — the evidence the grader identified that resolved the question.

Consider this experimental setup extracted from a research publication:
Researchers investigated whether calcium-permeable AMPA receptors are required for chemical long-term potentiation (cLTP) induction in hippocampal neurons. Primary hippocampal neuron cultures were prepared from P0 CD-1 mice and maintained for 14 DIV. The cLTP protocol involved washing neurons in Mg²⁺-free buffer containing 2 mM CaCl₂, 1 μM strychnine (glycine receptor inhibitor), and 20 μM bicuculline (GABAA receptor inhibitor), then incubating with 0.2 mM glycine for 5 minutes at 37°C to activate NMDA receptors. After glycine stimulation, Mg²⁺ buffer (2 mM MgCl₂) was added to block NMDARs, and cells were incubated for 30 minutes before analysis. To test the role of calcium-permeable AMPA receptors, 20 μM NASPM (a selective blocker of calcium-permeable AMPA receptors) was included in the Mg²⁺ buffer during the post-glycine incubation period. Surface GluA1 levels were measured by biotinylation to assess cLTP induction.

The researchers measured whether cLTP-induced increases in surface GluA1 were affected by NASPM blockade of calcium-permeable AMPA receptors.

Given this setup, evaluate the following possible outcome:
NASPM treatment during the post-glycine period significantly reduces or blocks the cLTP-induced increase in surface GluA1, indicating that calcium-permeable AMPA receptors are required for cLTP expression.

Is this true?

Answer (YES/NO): NO